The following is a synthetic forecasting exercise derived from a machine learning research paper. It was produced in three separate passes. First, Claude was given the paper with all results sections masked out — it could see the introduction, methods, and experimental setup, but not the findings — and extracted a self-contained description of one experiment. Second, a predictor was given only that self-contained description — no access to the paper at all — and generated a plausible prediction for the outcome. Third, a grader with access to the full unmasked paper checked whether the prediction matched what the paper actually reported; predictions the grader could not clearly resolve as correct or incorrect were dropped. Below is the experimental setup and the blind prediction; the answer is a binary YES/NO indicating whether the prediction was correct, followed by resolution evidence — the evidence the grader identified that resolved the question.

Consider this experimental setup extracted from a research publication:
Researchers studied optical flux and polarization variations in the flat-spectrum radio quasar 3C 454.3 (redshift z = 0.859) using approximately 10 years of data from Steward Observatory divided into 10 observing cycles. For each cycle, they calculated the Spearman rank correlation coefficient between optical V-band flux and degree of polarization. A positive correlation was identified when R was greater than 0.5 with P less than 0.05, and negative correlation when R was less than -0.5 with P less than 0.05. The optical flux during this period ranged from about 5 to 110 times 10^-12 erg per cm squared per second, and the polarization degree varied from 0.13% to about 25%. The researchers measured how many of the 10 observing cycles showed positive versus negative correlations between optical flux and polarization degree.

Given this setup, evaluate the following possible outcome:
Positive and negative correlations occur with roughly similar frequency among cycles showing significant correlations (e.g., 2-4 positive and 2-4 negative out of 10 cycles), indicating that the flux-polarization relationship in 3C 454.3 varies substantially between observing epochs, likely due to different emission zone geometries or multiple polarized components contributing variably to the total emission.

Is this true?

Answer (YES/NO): NO